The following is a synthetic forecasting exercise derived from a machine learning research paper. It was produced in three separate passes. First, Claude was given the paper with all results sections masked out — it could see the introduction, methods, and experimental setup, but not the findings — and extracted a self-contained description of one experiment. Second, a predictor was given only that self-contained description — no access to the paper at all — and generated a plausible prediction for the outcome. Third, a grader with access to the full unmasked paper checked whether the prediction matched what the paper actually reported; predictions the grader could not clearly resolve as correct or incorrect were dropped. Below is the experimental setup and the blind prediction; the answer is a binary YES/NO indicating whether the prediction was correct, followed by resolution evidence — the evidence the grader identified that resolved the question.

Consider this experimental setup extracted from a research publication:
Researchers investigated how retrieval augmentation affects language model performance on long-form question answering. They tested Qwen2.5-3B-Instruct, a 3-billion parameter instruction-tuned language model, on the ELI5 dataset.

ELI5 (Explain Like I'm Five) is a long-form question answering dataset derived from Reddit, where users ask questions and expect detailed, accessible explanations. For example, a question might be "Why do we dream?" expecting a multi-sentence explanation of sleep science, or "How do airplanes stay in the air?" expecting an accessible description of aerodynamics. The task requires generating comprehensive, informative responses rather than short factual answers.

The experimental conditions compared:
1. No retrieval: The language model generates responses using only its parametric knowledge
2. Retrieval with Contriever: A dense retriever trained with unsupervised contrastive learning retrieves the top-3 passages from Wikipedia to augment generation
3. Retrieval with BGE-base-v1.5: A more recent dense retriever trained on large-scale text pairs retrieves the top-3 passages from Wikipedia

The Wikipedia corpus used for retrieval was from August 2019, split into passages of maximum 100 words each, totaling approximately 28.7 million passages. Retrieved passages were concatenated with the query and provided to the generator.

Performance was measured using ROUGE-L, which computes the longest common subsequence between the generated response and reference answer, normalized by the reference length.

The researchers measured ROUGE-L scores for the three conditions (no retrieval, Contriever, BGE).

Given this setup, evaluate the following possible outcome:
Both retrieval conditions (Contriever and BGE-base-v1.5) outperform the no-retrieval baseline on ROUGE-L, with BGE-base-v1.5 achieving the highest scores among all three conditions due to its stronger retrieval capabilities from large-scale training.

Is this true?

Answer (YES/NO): NO